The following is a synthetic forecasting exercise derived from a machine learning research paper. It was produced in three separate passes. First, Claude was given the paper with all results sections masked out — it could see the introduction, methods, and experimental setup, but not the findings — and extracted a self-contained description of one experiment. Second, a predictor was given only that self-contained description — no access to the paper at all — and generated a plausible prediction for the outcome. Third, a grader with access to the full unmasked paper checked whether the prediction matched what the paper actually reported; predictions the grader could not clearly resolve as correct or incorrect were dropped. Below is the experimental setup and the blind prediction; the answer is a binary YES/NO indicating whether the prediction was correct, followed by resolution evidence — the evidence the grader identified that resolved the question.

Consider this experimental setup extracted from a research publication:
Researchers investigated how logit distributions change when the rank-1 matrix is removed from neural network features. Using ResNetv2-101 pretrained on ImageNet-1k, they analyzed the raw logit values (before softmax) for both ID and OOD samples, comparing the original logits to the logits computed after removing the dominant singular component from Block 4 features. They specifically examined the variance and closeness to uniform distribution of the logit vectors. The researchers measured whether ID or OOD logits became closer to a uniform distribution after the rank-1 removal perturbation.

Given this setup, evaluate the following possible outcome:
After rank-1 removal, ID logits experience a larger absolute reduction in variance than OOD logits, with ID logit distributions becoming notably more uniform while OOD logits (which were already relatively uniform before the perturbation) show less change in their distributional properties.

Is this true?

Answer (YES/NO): NO